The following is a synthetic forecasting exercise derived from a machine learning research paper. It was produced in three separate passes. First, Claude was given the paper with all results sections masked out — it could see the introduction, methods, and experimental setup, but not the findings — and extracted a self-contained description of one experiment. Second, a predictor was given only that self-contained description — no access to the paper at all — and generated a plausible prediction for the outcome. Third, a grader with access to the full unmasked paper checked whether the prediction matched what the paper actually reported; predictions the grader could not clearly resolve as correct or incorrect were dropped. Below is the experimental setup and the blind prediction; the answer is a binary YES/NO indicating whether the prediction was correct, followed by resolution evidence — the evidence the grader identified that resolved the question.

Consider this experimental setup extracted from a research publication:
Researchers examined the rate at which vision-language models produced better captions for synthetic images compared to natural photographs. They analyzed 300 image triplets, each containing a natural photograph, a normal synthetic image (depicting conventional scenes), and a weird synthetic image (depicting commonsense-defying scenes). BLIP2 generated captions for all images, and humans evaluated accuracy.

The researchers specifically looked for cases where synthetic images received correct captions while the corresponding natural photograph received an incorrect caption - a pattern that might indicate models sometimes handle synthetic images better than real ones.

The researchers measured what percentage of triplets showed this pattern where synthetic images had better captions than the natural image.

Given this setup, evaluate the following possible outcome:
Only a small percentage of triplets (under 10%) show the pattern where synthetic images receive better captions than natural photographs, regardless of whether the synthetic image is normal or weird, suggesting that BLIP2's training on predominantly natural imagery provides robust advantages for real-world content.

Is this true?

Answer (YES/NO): YES